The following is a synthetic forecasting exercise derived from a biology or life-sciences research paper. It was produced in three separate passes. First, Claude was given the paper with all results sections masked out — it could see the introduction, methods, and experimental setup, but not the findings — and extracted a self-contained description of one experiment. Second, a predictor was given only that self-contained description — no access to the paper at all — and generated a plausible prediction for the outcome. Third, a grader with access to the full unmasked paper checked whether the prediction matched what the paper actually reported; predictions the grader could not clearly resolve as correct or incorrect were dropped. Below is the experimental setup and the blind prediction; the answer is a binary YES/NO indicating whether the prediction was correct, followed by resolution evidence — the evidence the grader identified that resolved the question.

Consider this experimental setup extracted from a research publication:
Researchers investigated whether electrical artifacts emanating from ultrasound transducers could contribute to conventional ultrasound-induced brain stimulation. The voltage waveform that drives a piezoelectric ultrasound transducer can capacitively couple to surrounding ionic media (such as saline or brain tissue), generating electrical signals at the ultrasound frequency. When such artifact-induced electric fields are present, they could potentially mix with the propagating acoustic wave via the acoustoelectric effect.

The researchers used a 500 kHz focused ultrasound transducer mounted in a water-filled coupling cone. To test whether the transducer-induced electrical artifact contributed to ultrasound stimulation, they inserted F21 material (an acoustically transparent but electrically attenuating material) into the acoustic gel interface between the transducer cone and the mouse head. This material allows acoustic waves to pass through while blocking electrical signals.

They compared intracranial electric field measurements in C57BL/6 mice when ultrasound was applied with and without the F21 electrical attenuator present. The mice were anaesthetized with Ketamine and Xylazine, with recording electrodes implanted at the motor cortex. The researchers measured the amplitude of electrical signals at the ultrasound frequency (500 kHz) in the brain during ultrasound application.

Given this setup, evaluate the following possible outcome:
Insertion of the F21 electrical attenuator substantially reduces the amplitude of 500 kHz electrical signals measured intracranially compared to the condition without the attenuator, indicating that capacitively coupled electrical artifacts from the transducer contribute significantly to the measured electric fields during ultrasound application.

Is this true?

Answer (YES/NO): YES